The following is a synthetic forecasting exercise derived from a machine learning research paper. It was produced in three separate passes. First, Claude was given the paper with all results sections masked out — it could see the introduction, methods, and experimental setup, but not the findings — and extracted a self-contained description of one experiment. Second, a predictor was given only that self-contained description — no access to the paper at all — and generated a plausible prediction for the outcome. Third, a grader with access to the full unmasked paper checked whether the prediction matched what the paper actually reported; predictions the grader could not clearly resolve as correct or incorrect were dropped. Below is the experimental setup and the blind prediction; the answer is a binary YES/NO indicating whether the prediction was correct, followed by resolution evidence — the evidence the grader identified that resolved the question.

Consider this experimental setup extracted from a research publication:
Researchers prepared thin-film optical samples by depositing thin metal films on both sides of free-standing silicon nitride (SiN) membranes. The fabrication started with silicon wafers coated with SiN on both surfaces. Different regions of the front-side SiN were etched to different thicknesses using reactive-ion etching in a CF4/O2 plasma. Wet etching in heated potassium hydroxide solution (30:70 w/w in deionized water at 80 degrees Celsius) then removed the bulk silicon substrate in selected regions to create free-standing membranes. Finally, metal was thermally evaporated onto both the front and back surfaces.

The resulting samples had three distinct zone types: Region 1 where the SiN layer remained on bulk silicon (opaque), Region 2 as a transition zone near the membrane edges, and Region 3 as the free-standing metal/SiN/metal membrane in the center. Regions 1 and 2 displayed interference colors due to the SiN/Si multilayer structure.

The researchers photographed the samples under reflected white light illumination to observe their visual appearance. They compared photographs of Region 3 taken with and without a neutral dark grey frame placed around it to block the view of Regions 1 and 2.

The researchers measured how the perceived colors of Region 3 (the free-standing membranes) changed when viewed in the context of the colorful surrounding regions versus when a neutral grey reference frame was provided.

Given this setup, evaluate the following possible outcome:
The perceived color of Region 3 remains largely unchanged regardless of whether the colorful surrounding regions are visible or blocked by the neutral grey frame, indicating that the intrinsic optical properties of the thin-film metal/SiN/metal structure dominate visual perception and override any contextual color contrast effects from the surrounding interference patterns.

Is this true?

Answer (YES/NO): NO